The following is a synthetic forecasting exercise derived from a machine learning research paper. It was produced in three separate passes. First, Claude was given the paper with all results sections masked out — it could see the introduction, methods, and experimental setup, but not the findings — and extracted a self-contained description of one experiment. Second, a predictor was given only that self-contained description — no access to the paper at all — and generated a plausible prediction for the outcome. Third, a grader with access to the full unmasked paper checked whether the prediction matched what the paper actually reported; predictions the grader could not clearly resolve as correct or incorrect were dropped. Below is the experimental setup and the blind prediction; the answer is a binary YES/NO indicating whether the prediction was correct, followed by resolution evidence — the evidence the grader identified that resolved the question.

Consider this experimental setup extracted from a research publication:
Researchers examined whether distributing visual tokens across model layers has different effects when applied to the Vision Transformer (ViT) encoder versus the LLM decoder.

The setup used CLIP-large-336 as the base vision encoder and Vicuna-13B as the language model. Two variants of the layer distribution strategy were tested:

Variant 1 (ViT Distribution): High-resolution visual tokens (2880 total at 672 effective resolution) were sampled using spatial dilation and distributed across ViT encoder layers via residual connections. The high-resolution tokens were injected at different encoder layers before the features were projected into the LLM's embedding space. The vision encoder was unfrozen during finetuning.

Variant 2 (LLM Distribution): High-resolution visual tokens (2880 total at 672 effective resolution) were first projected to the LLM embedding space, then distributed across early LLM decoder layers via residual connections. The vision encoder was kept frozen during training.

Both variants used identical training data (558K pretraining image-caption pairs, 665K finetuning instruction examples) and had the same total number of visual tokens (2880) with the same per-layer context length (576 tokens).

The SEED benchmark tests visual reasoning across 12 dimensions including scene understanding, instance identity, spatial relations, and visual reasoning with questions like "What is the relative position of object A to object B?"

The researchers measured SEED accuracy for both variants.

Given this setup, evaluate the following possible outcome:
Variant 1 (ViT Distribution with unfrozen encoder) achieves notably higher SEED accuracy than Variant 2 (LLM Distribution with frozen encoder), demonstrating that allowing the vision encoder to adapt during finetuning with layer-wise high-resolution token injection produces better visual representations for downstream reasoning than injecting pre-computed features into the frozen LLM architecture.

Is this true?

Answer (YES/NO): NO